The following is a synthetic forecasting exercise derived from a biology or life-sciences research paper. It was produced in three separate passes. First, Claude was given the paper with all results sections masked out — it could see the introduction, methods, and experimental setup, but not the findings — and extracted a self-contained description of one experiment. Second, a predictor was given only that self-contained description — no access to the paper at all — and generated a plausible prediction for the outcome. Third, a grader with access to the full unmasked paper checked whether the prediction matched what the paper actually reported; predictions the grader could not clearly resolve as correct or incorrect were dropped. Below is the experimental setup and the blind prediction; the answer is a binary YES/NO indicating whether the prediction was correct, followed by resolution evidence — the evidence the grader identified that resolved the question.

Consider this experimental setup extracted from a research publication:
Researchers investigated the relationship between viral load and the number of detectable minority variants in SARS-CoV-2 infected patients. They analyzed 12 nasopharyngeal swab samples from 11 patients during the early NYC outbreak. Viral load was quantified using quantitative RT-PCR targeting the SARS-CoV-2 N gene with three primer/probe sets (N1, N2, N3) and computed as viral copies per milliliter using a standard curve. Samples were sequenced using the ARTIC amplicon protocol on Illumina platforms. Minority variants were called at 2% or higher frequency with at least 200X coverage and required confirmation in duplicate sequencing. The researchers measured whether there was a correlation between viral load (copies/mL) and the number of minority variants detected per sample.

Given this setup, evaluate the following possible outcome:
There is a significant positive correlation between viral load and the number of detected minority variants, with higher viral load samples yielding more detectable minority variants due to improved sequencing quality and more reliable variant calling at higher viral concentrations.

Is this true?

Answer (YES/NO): NO